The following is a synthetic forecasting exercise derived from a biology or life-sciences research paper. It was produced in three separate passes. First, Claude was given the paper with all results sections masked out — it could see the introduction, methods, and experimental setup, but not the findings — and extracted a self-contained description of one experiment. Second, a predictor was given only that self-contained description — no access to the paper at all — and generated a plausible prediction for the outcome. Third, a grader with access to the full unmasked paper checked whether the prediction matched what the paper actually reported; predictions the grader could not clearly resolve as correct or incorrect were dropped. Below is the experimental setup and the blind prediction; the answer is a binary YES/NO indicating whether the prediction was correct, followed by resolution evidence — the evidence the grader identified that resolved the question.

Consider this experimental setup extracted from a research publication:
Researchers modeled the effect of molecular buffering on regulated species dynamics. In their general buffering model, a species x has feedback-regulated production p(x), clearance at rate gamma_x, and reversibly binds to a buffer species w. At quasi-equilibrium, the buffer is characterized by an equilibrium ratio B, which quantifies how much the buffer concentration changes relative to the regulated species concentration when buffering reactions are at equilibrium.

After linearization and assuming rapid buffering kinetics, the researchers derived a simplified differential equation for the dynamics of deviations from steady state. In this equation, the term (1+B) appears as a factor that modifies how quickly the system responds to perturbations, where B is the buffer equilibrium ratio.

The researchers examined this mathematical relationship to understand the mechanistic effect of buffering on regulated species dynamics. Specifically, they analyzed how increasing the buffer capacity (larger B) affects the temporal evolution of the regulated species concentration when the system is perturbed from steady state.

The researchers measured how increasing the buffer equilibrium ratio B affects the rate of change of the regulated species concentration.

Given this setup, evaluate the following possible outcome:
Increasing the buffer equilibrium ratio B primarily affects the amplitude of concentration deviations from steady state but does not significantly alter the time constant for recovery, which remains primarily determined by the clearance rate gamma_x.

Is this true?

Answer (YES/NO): NO